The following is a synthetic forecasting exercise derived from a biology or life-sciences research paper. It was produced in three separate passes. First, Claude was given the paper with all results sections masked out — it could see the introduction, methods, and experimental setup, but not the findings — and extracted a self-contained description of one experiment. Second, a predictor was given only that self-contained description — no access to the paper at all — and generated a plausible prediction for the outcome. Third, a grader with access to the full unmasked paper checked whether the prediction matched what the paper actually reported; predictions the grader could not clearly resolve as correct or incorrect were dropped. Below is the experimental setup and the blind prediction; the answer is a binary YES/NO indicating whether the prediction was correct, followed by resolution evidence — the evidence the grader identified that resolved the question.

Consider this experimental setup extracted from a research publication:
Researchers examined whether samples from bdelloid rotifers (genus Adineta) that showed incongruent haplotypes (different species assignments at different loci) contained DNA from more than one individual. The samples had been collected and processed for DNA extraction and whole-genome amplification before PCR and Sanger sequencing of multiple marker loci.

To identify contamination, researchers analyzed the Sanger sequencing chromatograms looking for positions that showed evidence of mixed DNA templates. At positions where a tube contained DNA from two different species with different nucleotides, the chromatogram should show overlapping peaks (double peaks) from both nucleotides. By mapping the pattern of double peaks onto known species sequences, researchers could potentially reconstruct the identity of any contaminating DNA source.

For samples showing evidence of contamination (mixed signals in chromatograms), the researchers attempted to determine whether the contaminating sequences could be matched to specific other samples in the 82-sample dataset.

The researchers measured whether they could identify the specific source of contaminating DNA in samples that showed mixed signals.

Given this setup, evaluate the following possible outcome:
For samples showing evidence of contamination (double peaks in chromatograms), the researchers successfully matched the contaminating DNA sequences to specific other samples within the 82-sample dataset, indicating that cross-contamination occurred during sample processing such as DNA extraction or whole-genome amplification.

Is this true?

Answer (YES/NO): YES